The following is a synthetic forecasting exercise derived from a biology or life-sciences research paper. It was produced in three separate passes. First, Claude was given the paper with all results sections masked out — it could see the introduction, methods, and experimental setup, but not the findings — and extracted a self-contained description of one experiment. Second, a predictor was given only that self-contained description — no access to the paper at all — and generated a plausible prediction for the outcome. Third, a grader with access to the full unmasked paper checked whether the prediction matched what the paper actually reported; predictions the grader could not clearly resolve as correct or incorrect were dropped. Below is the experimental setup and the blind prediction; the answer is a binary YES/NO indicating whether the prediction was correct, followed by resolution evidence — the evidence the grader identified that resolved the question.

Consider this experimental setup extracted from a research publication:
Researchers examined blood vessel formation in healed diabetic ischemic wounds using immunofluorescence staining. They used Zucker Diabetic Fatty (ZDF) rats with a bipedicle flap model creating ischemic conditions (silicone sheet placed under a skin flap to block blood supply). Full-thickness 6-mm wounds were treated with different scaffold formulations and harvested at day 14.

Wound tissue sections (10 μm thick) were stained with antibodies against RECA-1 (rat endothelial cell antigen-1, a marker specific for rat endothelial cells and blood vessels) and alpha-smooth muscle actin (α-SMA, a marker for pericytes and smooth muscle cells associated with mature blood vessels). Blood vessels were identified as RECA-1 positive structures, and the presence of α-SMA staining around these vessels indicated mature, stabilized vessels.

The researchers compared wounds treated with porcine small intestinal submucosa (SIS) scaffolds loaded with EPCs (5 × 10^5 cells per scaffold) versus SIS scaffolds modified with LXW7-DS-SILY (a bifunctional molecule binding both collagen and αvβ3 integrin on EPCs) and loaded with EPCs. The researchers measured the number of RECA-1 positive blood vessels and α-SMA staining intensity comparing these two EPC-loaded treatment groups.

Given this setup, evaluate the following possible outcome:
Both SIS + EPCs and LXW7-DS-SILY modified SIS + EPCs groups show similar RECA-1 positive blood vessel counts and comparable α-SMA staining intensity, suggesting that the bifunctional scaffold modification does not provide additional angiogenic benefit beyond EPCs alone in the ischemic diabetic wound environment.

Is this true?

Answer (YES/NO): NO